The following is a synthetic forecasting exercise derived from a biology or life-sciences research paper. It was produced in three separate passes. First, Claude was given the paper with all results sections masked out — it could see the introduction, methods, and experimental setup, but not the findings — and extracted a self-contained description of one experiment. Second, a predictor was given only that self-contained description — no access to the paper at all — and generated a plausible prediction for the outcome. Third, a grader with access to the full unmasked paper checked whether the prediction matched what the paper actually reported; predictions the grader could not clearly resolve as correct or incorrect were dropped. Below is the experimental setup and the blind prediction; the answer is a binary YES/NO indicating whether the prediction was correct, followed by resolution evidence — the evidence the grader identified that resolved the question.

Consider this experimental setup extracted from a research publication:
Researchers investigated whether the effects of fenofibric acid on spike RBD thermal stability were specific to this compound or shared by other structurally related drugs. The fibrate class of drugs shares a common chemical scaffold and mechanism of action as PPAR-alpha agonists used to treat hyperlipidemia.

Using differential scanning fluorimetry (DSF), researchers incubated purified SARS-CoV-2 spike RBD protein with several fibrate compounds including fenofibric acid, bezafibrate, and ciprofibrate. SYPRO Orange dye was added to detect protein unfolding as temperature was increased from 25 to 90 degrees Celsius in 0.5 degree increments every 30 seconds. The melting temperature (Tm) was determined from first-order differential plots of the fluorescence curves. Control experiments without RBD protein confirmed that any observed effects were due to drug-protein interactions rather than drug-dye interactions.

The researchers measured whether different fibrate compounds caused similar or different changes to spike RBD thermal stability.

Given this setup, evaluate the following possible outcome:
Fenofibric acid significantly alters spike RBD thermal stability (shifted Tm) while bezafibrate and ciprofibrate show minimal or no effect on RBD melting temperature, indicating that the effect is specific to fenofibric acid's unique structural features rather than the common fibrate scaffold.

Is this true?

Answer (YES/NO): NO